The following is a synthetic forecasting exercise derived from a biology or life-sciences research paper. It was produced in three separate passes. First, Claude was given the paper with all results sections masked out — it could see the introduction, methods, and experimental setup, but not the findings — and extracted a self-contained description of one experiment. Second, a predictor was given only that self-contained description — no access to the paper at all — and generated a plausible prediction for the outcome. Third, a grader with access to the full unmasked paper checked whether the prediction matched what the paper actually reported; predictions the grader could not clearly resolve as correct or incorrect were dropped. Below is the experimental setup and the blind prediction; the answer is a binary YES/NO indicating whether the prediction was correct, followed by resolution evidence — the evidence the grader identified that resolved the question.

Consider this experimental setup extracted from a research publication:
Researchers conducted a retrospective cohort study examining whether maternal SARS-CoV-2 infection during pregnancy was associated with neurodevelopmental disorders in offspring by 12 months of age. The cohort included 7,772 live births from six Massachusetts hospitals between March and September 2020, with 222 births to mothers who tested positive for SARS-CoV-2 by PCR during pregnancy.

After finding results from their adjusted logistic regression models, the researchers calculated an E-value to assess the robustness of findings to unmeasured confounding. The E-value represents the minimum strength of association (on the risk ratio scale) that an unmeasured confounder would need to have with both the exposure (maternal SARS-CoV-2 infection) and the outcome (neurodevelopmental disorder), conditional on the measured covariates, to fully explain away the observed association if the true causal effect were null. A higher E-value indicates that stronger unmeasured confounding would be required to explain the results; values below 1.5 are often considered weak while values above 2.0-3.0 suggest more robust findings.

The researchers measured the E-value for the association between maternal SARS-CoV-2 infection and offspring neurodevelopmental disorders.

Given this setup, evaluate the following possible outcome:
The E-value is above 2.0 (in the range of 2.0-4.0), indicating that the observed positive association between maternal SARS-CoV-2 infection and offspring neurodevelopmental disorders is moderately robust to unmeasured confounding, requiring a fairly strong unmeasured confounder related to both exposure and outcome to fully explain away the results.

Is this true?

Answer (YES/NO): YES